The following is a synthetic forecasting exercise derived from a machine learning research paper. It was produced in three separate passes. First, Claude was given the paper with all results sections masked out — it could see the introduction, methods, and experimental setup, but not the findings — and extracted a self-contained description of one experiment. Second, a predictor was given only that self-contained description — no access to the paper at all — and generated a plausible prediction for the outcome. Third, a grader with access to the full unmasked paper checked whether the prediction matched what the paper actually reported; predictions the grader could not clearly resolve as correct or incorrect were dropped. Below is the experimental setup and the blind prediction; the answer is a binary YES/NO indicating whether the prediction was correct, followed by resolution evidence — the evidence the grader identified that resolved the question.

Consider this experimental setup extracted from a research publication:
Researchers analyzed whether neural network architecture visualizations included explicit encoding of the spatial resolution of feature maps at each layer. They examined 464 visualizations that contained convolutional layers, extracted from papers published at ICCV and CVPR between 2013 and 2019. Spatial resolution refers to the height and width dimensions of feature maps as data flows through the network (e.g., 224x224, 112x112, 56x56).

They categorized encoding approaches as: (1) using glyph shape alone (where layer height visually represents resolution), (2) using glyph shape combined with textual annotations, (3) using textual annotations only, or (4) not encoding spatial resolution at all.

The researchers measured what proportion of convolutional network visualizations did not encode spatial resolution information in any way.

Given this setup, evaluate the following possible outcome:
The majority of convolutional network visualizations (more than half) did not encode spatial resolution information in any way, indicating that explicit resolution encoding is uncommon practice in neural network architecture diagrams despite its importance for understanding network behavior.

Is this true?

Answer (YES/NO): NO